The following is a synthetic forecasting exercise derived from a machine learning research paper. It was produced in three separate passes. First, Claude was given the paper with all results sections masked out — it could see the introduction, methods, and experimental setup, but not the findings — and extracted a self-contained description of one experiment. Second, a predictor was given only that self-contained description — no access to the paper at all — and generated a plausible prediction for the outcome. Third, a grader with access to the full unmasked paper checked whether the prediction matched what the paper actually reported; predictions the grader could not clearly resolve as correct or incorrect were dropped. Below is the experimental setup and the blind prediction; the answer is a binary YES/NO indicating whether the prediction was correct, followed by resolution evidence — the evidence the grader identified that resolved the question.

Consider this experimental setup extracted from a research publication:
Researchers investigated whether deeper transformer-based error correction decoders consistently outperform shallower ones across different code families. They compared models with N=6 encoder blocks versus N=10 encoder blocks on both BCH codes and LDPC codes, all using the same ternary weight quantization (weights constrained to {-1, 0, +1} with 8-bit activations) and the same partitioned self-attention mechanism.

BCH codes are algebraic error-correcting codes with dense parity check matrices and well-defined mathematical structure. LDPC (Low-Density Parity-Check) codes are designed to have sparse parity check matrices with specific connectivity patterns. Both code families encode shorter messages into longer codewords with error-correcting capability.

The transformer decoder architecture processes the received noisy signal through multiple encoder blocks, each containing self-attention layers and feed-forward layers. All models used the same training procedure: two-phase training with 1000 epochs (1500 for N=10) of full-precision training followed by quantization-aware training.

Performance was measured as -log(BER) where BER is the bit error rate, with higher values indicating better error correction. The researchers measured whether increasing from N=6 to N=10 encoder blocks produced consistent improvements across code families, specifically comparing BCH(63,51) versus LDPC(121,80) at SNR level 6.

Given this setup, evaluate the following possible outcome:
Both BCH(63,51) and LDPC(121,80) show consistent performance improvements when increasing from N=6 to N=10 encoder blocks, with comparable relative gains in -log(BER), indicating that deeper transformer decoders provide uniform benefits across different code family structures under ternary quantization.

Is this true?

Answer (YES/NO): NO